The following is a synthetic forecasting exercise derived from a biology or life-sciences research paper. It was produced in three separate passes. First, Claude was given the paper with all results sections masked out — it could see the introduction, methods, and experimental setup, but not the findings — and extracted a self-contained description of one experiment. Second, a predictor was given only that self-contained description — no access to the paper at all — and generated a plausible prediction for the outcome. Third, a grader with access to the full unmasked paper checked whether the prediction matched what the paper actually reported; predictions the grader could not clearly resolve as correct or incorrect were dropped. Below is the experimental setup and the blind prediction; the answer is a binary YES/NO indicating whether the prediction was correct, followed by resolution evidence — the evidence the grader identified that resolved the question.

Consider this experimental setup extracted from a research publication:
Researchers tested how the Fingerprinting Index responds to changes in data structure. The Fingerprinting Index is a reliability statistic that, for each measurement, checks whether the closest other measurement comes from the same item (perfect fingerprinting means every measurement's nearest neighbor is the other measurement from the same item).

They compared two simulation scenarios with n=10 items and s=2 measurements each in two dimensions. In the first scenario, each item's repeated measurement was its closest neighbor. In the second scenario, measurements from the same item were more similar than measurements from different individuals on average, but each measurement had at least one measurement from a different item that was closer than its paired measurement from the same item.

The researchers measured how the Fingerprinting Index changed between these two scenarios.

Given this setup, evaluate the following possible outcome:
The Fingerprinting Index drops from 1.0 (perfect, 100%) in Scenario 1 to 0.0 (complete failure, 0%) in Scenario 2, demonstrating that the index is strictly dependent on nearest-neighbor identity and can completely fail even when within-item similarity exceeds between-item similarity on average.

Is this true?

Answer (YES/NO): NO